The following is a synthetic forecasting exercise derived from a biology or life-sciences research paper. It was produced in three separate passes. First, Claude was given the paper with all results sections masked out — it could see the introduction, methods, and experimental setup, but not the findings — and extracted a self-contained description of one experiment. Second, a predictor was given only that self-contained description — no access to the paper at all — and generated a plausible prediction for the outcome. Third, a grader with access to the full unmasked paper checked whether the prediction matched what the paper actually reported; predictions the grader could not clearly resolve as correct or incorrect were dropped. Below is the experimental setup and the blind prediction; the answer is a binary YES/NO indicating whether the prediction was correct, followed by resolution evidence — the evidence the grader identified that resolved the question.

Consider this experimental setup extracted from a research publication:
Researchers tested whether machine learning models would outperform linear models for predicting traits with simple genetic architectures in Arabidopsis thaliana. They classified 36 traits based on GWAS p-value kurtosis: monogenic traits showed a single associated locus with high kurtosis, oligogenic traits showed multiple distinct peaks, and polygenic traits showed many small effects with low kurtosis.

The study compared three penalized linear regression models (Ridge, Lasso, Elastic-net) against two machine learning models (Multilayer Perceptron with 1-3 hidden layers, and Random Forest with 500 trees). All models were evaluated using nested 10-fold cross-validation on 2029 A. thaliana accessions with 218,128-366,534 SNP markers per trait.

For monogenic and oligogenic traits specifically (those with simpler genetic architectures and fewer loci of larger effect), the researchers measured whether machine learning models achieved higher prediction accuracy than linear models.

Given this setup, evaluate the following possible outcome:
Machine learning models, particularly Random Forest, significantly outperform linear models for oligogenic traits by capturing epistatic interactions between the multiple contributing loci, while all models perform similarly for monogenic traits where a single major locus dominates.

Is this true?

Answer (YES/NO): NO